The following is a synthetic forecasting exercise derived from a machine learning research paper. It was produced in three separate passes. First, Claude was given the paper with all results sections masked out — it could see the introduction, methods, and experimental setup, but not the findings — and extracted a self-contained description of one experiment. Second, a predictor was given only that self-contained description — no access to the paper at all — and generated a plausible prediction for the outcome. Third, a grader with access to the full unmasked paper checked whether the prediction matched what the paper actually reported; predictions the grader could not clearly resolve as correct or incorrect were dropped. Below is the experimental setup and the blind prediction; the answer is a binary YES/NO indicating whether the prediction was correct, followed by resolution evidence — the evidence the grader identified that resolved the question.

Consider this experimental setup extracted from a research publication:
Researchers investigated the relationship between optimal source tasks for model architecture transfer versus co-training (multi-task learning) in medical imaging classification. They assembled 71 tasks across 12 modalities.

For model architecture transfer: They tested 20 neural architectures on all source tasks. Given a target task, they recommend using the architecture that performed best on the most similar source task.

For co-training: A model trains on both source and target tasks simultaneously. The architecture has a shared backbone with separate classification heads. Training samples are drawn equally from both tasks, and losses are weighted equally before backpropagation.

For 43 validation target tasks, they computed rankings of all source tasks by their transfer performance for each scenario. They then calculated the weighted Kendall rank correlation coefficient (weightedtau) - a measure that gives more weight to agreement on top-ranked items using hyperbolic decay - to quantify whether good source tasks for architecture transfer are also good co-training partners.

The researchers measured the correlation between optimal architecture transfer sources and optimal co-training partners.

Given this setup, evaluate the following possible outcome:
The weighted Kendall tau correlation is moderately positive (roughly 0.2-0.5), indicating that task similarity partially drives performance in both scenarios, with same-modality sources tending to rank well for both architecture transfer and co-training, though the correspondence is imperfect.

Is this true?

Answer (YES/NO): NO